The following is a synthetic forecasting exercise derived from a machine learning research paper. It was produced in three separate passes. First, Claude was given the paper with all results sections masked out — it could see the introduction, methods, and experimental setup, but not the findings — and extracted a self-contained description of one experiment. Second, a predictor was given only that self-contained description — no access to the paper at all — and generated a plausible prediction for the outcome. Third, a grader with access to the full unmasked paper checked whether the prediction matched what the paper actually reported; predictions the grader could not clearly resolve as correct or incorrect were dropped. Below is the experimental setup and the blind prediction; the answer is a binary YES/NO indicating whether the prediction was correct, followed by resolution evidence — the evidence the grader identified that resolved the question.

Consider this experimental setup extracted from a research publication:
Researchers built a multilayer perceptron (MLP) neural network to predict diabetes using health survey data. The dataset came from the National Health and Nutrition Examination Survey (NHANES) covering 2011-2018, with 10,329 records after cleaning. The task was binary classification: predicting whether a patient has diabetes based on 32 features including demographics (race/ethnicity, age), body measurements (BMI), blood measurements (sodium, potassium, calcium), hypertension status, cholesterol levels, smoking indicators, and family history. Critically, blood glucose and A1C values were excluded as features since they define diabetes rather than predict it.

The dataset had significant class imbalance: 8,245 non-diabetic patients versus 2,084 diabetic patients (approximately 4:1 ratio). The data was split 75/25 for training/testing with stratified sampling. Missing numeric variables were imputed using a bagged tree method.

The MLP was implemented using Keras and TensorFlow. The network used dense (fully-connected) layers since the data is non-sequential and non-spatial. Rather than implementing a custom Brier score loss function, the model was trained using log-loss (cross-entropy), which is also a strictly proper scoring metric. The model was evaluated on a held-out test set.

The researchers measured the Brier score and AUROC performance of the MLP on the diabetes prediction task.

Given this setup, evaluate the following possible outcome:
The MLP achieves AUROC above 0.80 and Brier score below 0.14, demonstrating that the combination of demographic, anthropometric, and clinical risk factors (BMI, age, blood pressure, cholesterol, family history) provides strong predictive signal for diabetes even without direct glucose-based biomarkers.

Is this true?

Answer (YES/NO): NO